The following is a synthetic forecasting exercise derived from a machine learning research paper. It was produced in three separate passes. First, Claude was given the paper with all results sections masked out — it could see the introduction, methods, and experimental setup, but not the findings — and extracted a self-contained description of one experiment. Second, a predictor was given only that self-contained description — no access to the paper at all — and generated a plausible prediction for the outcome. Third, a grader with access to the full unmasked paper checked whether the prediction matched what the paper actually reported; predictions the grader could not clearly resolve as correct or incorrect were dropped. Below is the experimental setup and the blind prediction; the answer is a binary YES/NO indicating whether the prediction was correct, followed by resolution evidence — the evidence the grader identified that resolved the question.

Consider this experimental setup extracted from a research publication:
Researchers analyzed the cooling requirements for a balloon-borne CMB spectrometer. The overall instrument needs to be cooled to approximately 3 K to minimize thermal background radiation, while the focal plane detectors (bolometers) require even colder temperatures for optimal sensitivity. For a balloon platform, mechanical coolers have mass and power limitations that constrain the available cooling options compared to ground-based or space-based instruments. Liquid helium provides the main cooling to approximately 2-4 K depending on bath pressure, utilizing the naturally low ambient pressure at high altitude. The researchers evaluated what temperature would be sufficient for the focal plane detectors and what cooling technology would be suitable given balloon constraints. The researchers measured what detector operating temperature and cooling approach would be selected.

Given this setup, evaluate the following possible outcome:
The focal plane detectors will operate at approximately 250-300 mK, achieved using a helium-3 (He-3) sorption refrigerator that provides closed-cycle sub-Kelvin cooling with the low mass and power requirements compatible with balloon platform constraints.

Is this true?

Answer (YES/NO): YES